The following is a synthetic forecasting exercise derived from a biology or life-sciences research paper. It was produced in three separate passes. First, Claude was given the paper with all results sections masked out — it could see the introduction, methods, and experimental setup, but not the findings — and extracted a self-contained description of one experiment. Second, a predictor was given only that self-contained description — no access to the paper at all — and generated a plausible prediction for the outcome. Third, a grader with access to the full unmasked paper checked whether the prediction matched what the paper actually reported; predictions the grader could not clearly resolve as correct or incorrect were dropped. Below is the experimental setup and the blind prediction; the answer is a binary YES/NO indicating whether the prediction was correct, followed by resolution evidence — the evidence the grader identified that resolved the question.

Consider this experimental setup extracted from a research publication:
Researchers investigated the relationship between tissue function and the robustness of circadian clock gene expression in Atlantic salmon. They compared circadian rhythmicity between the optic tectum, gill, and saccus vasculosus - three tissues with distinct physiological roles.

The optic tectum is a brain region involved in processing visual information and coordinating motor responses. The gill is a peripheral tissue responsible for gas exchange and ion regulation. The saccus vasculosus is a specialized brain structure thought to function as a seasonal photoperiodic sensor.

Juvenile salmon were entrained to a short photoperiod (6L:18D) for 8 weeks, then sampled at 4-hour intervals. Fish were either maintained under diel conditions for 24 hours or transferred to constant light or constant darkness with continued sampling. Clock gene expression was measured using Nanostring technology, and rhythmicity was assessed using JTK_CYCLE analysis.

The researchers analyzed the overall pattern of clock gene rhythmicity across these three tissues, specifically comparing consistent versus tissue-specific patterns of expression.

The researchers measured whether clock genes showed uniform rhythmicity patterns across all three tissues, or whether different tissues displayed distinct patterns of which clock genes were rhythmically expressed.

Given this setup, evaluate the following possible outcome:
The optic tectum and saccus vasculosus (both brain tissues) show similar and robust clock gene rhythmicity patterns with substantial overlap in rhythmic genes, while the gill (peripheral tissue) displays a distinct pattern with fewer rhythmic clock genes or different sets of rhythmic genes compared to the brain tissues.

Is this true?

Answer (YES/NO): NO